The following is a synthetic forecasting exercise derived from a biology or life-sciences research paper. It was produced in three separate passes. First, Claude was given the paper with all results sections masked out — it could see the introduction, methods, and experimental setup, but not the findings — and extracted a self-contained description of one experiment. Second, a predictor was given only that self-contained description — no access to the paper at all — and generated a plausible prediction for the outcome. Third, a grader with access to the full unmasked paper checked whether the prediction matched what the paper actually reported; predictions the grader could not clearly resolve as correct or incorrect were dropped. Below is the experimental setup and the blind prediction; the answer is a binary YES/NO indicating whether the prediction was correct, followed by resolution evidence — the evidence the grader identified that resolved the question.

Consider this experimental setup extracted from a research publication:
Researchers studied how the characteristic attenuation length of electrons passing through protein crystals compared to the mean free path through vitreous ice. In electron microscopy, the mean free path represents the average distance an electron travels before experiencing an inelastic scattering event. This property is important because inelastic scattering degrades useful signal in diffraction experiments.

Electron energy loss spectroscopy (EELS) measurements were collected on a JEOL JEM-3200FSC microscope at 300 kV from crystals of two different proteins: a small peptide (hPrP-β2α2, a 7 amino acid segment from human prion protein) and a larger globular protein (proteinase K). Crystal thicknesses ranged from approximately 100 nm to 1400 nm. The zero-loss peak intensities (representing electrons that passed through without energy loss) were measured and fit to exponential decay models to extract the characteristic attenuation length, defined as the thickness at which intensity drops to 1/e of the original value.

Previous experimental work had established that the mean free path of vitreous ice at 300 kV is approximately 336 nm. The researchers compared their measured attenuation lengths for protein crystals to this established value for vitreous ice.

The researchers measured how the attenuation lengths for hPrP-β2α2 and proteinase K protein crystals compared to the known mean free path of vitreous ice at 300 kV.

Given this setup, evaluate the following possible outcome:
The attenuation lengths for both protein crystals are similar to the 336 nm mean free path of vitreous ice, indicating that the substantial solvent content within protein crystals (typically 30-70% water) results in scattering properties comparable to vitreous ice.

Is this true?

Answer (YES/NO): YES